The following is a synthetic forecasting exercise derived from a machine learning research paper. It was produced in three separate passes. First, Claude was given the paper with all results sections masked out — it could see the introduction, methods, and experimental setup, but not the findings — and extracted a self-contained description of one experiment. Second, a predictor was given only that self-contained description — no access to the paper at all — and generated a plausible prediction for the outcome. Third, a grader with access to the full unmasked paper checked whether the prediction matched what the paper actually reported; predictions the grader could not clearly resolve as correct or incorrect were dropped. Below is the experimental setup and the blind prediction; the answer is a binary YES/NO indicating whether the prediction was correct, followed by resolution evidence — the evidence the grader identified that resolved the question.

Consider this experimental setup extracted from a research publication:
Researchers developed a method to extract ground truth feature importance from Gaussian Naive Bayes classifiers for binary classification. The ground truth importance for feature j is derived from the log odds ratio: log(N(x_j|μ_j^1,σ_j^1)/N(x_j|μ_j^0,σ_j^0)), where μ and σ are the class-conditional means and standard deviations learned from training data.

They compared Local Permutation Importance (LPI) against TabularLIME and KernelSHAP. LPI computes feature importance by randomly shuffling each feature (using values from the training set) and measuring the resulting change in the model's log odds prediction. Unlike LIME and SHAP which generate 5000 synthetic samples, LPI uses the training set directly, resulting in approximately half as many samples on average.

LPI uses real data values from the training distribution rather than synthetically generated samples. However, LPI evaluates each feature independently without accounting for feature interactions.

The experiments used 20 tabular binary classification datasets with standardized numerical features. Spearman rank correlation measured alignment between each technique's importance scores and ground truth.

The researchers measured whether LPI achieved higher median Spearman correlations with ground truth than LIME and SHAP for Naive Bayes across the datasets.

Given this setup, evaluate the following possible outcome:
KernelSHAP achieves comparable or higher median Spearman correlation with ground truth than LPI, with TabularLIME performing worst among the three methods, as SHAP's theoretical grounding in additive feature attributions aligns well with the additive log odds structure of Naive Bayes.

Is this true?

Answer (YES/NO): NO